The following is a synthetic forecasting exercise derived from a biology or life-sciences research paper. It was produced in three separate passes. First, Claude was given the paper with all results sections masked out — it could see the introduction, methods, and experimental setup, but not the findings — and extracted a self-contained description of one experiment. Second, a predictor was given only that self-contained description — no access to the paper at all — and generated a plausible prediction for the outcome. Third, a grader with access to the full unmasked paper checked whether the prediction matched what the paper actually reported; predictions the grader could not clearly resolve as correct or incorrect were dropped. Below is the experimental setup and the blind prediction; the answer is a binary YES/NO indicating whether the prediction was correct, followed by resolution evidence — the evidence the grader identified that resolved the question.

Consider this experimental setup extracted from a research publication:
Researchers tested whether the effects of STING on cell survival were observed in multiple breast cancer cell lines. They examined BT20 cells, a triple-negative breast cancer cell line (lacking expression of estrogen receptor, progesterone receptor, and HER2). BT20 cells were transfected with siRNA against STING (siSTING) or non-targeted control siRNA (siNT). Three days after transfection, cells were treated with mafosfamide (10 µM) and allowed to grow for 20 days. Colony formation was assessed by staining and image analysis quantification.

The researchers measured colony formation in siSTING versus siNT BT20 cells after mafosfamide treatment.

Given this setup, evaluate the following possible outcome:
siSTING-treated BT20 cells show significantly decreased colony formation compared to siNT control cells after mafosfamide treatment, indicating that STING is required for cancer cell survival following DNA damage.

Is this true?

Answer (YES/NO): YES